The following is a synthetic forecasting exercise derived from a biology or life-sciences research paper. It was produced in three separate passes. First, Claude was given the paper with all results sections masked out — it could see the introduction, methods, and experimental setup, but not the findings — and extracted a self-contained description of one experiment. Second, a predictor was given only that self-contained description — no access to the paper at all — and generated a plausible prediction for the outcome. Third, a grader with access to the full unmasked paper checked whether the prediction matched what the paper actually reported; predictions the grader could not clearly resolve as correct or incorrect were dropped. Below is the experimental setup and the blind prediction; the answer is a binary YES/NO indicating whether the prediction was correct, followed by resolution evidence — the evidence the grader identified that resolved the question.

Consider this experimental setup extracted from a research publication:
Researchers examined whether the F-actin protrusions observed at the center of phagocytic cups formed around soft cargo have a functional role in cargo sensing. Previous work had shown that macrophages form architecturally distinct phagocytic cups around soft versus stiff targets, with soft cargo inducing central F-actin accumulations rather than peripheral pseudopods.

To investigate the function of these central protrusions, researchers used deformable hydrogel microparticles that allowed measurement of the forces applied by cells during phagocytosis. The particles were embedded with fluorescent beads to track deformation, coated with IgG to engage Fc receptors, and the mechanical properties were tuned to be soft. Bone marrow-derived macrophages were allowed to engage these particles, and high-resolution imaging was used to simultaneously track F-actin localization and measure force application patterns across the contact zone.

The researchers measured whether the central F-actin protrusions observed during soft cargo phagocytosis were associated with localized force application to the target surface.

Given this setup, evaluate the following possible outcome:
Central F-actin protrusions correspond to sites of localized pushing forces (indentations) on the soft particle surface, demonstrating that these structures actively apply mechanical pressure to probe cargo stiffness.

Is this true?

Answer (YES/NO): YES